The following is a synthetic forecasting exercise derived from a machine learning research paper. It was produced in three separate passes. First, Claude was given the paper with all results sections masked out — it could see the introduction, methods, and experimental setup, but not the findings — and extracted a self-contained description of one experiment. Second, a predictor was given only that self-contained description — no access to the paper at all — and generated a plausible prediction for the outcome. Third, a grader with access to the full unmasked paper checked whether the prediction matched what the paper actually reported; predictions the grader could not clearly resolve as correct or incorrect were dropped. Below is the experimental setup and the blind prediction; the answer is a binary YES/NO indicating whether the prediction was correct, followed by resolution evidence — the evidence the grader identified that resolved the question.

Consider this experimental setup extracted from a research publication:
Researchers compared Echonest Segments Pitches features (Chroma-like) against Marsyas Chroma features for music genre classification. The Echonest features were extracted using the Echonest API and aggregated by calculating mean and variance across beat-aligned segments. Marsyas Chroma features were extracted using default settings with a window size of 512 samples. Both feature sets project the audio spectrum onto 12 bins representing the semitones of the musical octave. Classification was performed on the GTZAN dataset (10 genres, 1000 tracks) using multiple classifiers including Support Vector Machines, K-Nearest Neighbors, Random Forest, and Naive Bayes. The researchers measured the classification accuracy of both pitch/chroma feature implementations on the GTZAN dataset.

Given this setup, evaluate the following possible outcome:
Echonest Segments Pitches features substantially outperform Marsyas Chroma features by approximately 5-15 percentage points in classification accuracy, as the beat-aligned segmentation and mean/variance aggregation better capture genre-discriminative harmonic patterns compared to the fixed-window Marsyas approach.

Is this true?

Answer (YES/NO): NO